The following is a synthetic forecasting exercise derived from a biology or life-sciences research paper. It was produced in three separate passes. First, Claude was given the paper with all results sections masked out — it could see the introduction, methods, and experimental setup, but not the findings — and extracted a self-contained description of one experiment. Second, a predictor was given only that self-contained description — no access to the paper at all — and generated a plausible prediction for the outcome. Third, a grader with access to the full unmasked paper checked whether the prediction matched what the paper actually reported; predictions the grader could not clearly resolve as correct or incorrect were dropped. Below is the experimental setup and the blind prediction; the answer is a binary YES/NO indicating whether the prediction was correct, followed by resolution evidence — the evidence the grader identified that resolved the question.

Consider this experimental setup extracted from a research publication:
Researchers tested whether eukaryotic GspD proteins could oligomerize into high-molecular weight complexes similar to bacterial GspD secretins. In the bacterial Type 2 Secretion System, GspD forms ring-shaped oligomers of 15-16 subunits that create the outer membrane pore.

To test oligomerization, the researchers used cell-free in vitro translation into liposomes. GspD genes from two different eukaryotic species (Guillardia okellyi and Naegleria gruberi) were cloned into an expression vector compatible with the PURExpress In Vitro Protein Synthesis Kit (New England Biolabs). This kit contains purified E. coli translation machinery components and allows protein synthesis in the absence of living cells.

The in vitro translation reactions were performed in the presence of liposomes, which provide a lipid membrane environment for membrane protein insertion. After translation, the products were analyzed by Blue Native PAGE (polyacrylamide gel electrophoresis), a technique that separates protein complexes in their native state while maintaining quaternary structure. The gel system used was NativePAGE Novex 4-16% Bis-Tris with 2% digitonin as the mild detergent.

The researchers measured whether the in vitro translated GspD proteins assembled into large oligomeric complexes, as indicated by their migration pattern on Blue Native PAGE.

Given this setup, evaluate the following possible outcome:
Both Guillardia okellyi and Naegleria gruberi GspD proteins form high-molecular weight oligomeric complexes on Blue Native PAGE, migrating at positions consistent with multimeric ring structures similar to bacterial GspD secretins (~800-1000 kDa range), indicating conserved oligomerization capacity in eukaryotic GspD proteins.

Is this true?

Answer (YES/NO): NO